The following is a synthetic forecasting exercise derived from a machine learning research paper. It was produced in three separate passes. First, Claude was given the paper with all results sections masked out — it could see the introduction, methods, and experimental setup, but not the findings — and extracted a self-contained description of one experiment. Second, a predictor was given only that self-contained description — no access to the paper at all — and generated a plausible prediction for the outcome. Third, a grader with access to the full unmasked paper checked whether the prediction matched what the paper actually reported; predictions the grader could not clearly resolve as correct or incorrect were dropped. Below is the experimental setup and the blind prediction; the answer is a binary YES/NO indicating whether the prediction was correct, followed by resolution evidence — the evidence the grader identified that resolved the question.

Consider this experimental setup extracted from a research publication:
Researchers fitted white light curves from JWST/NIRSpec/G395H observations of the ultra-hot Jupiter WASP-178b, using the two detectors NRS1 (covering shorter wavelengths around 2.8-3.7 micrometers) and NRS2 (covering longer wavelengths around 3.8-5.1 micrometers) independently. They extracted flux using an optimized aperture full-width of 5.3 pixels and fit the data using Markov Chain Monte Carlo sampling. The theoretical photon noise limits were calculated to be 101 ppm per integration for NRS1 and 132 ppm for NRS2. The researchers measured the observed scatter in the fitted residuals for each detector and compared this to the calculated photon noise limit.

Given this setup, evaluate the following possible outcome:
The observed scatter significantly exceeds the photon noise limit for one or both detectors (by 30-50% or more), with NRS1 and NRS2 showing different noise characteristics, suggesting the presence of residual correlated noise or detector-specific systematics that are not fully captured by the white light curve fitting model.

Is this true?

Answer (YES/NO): NO